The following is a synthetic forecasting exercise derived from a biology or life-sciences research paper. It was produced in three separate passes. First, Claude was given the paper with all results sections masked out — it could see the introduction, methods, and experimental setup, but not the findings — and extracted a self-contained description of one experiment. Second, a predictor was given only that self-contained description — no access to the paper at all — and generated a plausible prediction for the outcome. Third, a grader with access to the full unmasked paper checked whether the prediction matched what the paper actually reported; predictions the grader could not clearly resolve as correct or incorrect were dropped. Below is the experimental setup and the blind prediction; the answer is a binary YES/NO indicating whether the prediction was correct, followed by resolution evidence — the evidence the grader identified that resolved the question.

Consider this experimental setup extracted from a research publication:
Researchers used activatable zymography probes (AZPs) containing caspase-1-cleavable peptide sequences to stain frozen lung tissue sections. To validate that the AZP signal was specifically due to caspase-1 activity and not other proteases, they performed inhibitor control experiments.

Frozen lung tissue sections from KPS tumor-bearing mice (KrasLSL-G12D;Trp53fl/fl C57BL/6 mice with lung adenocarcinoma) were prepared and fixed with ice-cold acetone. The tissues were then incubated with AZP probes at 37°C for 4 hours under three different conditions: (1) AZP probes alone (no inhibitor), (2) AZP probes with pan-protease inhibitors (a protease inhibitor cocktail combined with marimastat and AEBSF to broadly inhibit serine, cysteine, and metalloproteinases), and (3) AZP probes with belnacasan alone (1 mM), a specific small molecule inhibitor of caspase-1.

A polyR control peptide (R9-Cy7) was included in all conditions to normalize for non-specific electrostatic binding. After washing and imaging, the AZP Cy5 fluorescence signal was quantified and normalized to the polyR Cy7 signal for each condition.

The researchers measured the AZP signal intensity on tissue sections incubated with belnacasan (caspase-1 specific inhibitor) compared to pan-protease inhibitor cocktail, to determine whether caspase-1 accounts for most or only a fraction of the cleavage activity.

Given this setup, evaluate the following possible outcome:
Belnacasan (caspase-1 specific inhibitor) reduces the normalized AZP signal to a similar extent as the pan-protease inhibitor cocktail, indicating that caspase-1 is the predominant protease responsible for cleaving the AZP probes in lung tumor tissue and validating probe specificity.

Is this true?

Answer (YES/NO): YES